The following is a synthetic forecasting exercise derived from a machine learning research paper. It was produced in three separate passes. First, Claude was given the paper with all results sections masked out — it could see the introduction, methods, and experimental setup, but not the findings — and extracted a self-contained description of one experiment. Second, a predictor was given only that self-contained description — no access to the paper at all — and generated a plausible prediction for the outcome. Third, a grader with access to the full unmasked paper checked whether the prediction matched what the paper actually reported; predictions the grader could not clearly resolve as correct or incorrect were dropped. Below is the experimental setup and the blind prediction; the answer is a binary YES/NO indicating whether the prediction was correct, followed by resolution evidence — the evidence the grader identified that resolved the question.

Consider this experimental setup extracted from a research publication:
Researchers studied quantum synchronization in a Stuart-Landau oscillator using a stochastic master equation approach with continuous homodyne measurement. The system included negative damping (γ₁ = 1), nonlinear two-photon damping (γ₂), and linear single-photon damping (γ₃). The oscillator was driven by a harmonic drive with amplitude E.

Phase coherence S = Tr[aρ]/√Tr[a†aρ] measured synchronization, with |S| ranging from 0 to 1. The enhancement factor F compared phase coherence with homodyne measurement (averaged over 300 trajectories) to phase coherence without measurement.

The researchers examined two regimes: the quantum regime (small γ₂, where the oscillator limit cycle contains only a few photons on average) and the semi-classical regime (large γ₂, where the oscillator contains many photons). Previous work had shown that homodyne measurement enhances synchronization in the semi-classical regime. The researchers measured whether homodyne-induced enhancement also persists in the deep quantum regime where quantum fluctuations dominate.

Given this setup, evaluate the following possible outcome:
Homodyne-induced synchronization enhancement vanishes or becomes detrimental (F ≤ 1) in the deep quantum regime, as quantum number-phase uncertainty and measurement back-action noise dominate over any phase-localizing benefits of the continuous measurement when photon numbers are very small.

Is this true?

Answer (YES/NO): NO